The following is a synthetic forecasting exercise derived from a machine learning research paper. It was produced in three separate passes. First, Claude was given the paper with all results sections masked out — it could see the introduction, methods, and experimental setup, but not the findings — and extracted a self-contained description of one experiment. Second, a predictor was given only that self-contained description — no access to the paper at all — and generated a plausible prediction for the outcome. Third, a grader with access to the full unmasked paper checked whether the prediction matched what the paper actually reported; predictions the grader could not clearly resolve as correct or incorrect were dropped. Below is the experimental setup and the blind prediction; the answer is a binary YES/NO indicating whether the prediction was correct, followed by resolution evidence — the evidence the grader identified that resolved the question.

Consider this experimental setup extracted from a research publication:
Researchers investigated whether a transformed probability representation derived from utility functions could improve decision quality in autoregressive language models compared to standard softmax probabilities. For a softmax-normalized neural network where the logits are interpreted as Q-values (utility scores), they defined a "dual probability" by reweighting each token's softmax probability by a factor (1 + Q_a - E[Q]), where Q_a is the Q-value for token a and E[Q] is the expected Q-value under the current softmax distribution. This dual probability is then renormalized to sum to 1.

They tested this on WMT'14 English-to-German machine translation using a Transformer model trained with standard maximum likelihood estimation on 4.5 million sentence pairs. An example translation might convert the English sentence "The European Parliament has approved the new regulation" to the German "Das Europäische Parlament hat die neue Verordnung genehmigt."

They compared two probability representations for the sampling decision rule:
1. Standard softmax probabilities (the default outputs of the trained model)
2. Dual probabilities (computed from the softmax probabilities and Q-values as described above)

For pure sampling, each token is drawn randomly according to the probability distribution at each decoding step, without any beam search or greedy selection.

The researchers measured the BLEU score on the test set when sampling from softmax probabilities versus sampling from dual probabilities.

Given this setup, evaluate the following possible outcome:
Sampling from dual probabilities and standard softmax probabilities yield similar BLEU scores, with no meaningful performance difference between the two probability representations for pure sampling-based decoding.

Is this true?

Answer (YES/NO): NO